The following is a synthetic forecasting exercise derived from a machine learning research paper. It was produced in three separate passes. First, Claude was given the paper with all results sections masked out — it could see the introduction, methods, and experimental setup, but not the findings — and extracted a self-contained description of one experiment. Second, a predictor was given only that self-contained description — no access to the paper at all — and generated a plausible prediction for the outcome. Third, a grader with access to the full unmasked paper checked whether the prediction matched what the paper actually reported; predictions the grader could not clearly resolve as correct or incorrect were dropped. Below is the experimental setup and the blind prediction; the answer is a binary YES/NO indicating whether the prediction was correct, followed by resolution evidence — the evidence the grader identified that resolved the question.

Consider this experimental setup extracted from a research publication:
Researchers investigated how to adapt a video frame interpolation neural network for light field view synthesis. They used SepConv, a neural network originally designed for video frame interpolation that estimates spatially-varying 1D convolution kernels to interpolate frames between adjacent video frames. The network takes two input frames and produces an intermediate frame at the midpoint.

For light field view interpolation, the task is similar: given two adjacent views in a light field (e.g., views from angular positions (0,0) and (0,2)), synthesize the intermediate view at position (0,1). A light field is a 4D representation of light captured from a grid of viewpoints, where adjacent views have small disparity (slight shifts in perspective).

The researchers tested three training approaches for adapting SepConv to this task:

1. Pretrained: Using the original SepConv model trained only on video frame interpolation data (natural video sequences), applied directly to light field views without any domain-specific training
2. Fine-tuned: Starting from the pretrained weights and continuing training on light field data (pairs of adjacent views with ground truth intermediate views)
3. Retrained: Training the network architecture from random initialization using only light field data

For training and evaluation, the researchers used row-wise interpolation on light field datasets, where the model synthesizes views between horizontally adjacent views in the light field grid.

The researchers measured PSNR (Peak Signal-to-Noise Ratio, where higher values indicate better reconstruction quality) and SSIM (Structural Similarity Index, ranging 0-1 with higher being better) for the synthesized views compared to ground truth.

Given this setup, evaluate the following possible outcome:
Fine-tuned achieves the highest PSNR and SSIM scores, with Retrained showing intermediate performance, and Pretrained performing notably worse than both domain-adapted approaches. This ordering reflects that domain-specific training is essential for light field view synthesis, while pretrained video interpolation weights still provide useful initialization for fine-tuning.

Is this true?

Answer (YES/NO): YES